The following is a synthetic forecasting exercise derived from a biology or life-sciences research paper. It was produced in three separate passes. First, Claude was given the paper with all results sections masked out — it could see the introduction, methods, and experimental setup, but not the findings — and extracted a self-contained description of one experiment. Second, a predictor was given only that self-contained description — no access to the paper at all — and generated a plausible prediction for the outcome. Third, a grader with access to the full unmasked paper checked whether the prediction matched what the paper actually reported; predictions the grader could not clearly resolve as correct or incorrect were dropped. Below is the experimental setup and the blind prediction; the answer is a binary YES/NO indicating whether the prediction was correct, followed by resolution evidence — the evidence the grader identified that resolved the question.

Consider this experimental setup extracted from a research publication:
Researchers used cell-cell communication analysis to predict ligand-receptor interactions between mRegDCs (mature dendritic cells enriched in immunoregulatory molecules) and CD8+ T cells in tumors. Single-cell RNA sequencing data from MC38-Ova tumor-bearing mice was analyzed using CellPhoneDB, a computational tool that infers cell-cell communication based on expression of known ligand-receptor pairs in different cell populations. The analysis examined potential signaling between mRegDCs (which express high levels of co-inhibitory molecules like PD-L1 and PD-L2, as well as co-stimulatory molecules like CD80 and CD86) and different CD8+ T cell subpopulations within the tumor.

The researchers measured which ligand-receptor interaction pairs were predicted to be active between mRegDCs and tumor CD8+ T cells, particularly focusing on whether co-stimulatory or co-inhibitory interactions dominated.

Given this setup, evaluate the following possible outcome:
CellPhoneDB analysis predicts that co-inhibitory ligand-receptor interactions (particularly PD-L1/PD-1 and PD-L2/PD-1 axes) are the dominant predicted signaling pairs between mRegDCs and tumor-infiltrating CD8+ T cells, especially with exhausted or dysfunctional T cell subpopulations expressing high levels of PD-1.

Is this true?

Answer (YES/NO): NO